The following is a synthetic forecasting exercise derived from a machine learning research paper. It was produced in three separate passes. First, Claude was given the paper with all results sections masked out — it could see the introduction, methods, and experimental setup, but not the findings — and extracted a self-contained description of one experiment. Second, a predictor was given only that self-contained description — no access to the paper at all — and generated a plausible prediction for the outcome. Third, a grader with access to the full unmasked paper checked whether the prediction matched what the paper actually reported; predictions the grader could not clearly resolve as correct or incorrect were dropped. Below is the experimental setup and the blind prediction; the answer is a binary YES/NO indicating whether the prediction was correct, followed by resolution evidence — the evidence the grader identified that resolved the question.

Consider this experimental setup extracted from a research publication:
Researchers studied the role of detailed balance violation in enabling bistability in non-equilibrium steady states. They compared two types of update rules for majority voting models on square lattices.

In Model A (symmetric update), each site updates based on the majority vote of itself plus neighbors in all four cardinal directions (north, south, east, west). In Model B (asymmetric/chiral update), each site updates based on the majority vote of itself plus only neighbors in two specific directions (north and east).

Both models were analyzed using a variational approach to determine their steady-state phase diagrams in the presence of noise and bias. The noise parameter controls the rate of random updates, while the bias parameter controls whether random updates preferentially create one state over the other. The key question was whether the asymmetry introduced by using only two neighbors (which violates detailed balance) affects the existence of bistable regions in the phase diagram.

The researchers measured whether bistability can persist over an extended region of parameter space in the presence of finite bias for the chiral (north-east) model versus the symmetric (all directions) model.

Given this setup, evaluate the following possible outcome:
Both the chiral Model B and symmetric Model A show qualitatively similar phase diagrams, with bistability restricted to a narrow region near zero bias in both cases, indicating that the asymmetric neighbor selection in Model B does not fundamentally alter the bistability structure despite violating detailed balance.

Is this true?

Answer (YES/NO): NO